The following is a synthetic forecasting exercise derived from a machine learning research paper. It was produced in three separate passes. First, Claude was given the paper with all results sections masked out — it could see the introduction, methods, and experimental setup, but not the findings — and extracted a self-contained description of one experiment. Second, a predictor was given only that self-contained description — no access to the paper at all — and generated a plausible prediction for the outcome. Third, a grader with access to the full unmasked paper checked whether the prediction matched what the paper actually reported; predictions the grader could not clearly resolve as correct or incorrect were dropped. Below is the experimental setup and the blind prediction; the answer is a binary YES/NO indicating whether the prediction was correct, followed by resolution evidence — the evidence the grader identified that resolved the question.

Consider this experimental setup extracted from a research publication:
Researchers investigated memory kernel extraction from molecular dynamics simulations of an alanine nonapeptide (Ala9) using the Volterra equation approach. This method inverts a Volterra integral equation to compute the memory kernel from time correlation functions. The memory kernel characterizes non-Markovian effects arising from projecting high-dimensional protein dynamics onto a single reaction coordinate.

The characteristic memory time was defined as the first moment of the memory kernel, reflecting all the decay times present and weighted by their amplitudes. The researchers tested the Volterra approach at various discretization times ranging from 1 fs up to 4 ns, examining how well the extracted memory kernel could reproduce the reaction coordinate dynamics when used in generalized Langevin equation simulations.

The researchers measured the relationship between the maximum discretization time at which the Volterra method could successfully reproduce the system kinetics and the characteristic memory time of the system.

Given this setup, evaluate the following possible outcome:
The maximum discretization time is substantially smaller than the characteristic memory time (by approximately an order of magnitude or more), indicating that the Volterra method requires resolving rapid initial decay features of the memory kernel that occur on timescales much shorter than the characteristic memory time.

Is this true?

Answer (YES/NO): NO